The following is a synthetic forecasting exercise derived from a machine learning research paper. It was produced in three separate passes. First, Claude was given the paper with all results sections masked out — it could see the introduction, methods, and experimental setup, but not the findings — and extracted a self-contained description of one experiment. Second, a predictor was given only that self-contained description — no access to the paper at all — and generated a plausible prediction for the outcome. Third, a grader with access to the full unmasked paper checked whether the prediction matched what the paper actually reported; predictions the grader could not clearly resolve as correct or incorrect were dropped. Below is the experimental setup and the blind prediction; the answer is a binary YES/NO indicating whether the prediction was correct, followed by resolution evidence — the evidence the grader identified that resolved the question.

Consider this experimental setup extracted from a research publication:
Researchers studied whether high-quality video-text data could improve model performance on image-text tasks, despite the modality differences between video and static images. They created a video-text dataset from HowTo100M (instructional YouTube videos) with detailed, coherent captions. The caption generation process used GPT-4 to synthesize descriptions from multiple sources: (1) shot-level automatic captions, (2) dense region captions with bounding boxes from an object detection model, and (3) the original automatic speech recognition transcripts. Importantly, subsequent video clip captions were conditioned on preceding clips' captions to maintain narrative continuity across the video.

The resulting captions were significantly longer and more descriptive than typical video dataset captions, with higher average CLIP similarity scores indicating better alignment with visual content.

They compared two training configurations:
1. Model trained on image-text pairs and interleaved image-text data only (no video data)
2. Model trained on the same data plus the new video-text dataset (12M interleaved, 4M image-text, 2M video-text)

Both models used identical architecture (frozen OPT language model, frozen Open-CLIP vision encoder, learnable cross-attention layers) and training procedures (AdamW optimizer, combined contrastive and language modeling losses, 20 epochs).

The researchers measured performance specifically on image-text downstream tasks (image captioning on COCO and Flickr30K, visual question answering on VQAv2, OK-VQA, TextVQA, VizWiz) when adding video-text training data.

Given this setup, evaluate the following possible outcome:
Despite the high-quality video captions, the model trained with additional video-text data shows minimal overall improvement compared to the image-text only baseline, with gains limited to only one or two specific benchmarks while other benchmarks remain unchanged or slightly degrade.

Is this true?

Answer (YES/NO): NO